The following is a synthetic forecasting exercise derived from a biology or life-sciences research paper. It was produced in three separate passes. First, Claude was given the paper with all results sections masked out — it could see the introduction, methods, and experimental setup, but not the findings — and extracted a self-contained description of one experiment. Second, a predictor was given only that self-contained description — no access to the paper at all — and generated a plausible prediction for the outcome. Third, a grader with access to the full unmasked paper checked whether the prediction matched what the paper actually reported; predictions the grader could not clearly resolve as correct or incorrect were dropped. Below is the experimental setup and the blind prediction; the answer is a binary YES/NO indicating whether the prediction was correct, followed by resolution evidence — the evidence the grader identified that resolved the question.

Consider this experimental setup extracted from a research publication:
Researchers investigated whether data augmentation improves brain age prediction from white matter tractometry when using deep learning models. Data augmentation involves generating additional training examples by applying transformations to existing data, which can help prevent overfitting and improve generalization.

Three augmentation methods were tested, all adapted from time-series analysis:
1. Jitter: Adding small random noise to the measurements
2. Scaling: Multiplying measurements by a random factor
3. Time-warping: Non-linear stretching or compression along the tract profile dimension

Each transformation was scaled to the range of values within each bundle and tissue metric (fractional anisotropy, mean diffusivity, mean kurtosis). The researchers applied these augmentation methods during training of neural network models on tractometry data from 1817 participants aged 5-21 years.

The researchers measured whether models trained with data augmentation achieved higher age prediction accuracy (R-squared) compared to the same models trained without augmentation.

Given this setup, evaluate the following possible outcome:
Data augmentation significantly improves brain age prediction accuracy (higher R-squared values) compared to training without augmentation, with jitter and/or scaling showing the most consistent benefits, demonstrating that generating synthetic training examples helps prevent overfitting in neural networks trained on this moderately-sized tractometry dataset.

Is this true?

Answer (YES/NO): NO